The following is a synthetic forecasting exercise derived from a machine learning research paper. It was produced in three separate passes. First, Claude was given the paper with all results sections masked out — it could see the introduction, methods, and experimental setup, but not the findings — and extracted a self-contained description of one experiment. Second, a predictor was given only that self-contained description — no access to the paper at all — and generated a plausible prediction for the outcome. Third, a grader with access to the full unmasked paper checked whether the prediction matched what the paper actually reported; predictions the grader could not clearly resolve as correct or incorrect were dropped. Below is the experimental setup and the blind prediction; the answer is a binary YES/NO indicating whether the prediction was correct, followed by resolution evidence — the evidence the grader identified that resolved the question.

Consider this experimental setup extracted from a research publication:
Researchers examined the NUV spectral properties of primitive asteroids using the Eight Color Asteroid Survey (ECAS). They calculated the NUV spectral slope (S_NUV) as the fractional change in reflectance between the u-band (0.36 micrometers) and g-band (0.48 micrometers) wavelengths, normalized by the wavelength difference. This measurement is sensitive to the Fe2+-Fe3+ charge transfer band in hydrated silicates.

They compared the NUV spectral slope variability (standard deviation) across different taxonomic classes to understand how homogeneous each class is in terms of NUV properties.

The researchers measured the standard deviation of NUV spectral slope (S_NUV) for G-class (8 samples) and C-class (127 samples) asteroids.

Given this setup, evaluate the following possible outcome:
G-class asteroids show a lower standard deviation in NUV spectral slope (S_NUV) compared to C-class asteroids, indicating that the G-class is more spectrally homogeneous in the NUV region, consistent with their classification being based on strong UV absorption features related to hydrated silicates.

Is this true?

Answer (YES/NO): YES